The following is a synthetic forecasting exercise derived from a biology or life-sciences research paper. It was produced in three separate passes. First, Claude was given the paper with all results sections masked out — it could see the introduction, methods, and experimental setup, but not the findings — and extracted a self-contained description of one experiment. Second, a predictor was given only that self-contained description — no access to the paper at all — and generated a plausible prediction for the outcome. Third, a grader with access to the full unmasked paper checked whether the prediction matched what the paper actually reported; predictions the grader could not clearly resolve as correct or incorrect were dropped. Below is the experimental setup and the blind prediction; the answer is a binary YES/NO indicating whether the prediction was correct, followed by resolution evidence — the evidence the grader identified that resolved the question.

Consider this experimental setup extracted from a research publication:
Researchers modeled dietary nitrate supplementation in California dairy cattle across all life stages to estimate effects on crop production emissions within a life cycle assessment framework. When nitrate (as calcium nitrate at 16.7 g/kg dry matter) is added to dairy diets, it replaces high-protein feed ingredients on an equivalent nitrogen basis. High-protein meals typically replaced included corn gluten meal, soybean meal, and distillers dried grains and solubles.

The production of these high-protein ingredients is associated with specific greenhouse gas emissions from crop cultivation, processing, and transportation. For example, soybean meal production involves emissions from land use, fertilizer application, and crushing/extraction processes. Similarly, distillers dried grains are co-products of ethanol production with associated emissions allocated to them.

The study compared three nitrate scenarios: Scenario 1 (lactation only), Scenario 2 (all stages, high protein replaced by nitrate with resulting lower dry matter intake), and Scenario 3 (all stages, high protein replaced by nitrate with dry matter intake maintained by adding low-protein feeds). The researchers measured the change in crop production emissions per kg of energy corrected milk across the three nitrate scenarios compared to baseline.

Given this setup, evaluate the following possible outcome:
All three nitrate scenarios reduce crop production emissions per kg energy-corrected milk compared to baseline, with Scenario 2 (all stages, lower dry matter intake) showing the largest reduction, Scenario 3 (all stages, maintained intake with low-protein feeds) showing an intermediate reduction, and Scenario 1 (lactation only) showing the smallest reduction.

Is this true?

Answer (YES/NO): NO